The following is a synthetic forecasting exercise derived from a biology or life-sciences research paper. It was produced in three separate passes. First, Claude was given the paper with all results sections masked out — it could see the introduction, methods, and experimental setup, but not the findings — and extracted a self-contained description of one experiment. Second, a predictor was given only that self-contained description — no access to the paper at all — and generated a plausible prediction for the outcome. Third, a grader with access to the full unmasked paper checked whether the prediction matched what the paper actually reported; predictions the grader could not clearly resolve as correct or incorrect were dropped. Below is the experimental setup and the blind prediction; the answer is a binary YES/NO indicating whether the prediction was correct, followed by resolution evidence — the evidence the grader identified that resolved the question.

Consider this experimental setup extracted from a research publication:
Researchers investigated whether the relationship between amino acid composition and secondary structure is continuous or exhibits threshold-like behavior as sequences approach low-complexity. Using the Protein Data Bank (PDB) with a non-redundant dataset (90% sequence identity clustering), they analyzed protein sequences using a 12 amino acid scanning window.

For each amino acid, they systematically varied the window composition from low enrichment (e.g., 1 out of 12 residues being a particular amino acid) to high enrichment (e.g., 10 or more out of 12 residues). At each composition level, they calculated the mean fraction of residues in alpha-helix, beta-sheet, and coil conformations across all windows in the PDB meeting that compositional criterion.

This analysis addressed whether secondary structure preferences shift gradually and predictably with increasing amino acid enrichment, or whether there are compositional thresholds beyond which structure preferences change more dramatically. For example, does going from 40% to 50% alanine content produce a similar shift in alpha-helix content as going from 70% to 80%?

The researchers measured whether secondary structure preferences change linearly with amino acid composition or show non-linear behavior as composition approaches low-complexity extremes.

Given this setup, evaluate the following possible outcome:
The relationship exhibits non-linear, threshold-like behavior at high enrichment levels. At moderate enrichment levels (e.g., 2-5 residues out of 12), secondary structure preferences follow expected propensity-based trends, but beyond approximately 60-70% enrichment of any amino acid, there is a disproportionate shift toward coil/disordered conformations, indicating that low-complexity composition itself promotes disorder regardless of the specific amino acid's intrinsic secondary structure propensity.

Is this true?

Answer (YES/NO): NO